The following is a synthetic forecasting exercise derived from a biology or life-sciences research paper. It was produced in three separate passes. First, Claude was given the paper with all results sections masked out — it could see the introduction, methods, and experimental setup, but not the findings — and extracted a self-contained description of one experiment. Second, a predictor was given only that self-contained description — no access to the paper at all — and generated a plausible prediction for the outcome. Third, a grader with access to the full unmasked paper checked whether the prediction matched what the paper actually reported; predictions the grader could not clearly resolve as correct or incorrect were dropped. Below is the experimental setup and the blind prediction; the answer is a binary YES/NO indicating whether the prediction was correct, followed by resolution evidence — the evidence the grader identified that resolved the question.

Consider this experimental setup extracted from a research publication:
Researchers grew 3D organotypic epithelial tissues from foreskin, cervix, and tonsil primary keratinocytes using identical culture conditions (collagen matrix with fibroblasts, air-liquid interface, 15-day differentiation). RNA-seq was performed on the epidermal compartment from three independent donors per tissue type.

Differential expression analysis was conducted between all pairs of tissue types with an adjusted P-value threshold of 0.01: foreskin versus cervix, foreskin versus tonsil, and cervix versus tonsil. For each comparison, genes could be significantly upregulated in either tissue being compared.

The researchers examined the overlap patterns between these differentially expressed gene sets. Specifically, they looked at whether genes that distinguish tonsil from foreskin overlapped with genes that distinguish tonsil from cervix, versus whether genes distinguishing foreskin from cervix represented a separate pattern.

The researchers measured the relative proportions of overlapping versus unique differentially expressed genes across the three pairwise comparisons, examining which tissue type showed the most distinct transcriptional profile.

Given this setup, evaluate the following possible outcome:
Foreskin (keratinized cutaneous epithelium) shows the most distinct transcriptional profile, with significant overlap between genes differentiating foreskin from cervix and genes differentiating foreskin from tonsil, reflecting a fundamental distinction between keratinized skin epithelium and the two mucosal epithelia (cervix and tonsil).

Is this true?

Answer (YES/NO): YES